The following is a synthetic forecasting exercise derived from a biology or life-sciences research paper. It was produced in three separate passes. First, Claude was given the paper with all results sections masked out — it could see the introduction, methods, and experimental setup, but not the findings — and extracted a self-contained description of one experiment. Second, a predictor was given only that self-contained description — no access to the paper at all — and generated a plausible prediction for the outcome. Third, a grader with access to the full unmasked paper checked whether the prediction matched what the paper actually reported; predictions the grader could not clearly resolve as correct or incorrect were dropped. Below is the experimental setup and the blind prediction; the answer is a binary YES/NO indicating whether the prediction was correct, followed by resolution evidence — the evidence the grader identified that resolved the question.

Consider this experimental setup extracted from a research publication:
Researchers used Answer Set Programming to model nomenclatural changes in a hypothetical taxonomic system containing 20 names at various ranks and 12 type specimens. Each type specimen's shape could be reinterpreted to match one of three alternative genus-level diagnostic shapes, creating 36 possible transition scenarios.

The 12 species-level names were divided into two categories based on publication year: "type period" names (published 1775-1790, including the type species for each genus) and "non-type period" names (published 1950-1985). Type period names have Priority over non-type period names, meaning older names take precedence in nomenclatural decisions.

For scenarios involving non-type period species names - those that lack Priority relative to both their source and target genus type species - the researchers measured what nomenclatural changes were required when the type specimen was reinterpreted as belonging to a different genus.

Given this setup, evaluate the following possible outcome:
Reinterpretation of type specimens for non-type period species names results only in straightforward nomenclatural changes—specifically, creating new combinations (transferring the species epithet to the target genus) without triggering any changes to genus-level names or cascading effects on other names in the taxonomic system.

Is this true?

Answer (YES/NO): YES